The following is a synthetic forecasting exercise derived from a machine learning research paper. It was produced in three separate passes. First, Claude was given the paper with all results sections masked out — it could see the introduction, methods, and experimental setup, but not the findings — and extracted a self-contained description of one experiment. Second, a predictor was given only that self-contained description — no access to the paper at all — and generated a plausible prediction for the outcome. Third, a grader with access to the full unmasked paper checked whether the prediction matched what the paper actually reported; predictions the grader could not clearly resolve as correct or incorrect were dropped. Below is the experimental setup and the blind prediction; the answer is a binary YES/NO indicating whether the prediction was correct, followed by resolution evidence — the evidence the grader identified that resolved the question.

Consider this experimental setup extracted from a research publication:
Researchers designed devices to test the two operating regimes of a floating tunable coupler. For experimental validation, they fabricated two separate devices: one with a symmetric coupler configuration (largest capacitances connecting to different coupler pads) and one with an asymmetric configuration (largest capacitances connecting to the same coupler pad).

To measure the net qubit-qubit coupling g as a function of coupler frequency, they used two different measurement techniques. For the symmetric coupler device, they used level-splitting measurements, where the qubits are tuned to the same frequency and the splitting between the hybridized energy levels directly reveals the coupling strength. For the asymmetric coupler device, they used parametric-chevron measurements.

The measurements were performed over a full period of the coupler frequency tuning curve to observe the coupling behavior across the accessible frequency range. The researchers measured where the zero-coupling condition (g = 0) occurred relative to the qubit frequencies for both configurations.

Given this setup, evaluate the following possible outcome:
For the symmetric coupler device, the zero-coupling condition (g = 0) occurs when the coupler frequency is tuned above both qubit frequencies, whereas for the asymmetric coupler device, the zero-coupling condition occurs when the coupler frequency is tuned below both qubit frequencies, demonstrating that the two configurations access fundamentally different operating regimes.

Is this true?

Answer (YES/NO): NO